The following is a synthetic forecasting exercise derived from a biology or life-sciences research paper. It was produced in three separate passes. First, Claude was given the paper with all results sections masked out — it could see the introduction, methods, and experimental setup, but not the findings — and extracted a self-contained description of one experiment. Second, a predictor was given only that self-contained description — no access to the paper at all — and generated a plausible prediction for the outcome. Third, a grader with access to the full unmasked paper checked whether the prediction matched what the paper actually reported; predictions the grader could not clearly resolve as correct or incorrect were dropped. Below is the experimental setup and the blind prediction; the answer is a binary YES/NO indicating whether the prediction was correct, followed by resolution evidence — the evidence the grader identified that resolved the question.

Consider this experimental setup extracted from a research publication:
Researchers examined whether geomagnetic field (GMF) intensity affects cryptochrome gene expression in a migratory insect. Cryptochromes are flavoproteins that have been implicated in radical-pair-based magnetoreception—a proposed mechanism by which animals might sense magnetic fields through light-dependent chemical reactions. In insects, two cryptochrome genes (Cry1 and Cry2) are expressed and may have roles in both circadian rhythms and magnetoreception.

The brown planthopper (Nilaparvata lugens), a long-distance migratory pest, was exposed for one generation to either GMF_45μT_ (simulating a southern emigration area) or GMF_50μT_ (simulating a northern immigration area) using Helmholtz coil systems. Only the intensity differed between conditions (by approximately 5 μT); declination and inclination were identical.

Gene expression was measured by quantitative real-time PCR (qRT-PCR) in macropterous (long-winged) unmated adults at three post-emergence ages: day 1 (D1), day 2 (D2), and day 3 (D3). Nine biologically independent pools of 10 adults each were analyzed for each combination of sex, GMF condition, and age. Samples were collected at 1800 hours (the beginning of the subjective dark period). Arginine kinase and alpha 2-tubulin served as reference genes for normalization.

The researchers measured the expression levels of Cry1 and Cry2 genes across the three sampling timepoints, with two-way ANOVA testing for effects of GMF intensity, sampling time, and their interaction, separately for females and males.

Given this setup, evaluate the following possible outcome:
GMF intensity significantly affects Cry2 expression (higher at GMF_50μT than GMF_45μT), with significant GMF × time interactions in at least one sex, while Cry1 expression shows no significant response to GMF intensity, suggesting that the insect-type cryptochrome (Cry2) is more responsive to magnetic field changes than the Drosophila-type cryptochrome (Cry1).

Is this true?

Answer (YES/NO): NO